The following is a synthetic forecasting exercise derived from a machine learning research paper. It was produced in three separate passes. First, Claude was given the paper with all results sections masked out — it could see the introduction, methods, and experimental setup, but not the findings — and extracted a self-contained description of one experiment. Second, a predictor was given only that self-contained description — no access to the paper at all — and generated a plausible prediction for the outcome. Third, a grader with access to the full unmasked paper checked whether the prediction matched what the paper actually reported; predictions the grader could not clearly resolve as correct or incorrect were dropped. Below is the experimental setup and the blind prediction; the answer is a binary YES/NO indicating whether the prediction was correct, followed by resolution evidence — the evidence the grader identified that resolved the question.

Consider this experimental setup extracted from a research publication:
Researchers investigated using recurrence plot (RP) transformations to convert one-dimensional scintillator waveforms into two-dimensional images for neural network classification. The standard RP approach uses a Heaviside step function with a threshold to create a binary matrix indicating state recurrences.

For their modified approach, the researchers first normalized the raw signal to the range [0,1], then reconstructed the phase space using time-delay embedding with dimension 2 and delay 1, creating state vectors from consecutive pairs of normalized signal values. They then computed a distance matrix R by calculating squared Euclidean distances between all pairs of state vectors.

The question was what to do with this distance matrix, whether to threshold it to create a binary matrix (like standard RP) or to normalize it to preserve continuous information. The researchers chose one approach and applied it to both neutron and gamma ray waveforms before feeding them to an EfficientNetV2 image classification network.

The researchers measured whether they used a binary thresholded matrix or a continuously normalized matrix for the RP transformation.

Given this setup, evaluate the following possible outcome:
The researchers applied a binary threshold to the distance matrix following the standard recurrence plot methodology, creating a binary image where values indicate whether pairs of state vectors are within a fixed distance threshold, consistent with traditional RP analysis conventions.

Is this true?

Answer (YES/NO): NO